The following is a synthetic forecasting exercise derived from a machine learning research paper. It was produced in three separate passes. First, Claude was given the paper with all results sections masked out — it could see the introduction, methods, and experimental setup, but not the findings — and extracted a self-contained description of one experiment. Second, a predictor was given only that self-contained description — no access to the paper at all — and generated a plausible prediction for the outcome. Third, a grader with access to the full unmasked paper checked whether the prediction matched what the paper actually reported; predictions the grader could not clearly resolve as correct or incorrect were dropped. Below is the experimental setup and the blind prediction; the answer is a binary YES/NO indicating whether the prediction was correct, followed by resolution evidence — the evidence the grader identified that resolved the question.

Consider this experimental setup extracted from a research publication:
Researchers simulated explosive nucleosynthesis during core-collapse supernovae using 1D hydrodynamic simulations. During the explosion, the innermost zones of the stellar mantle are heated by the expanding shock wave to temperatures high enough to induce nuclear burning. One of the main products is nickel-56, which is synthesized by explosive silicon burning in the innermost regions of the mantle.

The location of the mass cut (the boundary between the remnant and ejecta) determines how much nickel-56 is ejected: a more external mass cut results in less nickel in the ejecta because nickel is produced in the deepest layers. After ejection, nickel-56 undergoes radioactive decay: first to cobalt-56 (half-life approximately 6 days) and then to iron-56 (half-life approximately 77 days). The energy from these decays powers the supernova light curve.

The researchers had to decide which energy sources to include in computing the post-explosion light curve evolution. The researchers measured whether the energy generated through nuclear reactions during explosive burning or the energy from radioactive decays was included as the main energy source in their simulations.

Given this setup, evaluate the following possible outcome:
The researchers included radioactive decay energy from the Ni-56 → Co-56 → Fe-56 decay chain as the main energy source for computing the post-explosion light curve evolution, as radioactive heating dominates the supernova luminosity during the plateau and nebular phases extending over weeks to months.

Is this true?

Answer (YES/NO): YES